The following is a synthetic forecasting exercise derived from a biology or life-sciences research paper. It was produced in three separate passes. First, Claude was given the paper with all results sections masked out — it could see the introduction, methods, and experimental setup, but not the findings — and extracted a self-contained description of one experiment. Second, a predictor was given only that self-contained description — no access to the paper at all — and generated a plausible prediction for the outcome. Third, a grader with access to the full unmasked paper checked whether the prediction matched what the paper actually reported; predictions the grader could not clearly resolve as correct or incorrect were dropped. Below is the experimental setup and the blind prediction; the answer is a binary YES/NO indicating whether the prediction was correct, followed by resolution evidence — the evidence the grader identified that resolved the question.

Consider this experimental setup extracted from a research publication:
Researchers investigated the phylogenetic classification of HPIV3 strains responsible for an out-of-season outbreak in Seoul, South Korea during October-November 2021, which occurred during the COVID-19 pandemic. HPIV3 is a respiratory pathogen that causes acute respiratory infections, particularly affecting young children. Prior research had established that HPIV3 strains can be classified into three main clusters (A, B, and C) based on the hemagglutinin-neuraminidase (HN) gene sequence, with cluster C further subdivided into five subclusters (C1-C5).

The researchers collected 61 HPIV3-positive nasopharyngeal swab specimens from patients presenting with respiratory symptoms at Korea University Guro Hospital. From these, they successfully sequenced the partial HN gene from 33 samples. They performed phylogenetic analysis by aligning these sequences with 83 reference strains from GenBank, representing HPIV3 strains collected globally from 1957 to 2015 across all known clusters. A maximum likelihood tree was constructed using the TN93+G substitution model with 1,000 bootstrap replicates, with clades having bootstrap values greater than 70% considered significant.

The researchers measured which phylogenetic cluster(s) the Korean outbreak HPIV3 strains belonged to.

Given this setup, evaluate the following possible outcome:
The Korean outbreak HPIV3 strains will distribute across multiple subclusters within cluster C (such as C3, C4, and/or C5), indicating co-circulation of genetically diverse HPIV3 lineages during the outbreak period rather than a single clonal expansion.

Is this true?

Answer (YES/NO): NO